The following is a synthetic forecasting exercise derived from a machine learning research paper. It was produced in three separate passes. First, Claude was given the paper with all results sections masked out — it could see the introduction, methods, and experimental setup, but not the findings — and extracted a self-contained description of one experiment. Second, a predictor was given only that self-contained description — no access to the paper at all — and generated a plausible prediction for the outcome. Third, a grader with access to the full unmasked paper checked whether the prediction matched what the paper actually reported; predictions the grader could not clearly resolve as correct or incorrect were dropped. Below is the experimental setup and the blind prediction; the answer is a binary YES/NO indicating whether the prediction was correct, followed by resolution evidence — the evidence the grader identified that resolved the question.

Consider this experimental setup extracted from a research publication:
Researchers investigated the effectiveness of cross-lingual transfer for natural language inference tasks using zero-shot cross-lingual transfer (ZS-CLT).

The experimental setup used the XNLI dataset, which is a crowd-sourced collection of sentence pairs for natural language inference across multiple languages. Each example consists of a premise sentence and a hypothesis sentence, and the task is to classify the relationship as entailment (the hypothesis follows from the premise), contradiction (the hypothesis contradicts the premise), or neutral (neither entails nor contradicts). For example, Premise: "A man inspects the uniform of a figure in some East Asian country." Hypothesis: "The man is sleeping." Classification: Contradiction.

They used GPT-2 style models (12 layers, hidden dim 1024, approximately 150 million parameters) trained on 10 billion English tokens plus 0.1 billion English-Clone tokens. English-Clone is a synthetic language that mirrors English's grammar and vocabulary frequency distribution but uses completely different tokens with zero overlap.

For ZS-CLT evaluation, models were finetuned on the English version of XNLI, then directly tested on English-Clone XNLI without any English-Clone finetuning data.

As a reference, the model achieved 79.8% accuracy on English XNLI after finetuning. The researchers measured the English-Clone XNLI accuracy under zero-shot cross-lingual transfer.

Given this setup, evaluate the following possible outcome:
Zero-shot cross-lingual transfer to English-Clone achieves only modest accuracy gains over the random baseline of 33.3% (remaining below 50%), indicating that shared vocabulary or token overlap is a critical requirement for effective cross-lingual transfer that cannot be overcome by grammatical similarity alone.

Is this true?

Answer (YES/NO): NO